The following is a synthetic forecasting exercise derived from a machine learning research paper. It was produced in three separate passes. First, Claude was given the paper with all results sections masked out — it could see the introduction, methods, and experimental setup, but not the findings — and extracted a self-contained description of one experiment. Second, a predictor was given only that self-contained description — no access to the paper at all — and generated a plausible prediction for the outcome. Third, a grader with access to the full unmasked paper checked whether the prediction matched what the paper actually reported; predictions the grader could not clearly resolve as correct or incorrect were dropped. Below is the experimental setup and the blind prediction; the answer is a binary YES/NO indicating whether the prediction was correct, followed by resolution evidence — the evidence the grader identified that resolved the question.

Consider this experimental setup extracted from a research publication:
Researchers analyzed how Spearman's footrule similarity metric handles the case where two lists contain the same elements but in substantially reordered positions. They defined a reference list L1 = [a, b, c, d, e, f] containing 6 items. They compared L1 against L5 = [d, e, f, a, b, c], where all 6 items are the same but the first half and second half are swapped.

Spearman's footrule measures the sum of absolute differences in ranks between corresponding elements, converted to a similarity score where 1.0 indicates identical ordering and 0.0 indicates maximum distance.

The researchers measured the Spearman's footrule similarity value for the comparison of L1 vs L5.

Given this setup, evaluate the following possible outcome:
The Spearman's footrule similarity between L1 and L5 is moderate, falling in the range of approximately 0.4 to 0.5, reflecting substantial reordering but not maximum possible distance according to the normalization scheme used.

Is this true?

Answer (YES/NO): NO